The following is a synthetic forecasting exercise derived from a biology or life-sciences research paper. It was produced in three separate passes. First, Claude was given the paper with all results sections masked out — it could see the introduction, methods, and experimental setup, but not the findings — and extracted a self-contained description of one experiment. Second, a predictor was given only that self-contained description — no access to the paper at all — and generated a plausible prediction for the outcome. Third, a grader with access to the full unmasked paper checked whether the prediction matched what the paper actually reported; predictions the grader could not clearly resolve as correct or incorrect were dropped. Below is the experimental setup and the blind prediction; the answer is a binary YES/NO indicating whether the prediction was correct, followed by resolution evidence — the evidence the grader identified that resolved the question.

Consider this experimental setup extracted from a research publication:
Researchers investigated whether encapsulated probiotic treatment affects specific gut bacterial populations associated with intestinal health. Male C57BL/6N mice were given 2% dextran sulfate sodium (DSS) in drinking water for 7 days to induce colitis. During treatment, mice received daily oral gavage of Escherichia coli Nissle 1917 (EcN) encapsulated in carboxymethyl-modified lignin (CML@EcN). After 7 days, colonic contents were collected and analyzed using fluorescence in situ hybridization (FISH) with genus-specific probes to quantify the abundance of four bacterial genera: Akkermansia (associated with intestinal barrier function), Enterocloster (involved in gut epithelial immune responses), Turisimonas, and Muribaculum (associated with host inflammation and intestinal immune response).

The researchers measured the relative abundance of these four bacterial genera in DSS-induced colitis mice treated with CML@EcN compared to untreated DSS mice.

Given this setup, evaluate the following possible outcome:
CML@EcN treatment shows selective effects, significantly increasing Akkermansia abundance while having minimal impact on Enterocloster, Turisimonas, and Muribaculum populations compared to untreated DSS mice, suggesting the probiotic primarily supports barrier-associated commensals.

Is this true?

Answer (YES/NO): NO